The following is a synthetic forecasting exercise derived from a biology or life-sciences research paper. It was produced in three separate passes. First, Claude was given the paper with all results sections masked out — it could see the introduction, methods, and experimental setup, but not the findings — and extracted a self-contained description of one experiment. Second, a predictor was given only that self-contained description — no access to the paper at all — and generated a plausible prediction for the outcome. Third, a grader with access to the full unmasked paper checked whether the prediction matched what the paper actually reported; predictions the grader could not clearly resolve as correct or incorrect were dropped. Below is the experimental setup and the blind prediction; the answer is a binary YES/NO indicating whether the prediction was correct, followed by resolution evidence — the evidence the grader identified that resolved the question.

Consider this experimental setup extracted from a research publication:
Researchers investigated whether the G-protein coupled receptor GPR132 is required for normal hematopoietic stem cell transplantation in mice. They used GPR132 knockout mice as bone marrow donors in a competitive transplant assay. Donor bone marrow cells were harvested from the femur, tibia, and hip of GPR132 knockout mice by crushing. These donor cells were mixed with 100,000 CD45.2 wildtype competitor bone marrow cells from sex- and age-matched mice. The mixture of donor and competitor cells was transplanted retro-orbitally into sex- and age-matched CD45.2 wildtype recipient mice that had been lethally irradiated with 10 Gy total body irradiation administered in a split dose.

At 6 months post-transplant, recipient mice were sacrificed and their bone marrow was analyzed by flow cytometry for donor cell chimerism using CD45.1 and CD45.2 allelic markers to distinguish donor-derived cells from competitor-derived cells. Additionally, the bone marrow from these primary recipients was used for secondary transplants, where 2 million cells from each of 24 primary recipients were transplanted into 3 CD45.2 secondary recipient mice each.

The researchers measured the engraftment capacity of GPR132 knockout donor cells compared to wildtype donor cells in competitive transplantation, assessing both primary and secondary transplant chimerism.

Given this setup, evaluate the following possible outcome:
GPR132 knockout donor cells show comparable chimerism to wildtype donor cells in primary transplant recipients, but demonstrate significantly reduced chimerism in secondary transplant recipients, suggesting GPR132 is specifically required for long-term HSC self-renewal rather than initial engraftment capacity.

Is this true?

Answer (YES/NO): NO